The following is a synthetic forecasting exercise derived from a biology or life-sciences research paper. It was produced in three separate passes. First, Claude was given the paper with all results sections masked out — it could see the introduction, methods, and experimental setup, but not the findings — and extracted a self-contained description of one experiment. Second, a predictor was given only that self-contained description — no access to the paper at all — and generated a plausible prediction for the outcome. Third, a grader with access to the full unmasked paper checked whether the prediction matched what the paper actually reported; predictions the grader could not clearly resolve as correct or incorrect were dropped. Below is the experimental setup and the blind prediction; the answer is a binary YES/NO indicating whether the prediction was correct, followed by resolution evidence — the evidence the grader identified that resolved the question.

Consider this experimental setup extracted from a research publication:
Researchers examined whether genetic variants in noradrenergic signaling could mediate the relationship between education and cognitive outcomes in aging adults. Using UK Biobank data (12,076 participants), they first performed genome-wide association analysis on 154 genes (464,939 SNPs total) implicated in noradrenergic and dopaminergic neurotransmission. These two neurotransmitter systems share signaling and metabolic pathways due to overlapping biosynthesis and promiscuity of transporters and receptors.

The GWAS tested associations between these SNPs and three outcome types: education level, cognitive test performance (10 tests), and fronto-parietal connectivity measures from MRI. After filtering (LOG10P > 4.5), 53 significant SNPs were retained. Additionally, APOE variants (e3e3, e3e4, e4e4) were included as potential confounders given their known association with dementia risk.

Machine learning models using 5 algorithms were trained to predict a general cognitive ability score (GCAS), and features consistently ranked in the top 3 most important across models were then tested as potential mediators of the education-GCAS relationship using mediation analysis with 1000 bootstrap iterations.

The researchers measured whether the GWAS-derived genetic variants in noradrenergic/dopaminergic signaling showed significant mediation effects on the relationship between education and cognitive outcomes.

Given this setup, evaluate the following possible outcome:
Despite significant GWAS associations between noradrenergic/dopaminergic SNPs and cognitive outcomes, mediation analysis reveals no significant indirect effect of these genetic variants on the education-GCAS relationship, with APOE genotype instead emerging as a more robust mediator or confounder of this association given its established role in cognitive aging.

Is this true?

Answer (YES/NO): NO